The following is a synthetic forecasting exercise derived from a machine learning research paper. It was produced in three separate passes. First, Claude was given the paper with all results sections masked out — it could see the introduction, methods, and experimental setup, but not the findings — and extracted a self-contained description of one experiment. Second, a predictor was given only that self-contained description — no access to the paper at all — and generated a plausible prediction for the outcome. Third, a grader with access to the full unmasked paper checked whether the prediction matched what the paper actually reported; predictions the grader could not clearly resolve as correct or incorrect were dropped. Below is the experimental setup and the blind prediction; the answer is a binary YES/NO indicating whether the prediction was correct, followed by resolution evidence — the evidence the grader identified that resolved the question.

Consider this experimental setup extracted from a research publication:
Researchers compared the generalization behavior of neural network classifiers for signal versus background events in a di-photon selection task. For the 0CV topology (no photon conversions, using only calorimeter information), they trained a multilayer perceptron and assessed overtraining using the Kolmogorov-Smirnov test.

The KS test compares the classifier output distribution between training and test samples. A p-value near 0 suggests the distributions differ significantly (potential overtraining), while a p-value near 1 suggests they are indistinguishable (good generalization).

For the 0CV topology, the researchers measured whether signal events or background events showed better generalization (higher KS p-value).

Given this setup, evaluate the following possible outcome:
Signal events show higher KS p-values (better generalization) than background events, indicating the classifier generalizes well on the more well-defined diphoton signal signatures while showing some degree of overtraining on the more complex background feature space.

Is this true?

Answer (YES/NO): NO